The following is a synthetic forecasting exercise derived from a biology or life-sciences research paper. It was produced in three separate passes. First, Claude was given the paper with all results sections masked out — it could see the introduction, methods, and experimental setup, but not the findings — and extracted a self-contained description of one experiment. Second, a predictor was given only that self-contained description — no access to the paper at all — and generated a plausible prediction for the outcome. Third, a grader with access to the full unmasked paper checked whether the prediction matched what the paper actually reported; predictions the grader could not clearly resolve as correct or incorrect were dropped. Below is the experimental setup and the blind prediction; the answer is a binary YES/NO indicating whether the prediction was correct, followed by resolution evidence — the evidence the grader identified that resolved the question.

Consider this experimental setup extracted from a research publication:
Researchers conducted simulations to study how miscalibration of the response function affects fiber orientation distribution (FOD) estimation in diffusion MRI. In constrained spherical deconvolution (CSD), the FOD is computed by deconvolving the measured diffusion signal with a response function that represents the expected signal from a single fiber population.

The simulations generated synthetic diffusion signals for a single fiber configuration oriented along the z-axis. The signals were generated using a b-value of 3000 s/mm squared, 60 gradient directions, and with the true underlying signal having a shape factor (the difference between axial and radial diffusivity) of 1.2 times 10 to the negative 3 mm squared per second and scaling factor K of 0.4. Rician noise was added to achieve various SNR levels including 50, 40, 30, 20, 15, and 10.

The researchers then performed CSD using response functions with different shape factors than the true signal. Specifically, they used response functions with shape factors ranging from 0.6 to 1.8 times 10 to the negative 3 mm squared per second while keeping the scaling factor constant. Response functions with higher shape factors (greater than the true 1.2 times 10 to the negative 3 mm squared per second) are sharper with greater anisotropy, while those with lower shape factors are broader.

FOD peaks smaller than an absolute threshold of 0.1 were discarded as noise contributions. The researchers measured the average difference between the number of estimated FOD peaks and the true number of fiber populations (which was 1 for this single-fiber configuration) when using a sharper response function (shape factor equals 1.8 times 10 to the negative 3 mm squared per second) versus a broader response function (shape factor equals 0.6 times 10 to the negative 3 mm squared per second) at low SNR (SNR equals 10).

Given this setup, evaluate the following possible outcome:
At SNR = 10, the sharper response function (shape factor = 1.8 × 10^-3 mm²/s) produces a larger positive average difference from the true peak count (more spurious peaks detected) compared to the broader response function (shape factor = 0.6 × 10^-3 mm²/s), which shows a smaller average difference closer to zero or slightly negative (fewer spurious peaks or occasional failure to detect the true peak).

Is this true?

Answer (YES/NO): YES